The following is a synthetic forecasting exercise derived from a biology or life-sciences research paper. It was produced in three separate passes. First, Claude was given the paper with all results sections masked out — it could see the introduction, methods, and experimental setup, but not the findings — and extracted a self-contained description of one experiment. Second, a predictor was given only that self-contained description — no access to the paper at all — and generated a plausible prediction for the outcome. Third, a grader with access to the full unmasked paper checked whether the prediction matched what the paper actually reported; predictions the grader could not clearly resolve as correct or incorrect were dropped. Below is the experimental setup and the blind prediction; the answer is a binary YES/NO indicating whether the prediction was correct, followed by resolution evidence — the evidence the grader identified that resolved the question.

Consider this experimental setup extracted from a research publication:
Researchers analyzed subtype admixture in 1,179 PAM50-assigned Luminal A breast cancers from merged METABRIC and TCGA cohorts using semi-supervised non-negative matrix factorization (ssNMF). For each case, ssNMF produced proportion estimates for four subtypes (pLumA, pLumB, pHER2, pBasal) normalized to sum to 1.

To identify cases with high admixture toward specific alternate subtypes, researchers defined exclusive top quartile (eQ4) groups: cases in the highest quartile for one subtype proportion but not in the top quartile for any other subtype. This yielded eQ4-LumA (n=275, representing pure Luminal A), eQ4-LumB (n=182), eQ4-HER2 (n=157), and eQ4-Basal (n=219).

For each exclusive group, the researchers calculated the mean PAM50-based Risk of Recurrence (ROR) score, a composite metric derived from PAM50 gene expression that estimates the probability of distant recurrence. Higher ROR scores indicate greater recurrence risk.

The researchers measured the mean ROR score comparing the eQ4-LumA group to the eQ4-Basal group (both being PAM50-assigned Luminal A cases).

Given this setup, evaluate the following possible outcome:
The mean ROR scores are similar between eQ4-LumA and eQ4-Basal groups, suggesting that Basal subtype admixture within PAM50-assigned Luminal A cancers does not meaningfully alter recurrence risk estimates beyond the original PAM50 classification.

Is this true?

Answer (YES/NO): NO